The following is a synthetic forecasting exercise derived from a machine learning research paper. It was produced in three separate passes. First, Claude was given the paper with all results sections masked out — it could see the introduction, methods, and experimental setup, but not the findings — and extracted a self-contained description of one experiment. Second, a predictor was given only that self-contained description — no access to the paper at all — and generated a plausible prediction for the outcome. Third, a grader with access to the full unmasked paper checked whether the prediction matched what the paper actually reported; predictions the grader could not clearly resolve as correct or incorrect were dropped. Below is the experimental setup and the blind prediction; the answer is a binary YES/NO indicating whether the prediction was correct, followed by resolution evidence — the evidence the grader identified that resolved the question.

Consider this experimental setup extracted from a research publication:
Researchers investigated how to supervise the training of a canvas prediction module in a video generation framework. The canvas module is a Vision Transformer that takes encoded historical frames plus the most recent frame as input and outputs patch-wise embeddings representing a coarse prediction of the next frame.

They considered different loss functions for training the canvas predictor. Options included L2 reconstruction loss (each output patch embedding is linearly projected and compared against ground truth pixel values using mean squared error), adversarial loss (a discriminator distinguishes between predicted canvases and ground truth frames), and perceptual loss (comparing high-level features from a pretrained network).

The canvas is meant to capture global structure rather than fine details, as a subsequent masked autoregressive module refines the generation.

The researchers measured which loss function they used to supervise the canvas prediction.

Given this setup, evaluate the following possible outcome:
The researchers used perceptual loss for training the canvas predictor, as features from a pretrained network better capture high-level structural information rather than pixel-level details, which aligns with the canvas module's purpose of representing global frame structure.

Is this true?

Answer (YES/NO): NO